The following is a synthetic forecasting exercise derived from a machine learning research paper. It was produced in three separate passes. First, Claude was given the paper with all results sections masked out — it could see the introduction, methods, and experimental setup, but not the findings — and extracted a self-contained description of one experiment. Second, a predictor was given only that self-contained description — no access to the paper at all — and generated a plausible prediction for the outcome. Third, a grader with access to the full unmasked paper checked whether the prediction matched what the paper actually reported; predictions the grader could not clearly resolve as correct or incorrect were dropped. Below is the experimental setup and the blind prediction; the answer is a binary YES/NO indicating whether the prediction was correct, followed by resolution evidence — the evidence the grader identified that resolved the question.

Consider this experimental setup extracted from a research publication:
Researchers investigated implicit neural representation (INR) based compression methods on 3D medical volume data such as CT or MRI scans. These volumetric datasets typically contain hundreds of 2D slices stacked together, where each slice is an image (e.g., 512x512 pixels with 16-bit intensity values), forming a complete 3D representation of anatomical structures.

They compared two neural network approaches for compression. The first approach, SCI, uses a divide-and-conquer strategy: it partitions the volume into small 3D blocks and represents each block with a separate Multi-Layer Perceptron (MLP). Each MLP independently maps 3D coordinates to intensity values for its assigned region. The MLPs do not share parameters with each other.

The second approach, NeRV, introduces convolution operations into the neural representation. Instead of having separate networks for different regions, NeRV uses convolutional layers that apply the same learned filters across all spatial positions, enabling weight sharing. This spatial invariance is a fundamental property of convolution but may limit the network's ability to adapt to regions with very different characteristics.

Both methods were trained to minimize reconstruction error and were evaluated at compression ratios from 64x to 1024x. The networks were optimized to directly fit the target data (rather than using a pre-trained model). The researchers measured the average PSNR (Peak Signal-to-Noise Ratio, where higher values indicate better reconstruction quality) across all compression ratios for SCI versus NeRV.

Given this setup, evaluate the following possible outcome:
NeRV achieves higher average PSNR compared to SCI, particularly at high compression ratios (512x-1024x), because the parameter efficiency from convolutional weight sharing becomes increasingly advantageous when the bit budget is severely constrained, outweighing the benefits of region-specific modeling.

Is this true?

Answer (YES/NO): NO